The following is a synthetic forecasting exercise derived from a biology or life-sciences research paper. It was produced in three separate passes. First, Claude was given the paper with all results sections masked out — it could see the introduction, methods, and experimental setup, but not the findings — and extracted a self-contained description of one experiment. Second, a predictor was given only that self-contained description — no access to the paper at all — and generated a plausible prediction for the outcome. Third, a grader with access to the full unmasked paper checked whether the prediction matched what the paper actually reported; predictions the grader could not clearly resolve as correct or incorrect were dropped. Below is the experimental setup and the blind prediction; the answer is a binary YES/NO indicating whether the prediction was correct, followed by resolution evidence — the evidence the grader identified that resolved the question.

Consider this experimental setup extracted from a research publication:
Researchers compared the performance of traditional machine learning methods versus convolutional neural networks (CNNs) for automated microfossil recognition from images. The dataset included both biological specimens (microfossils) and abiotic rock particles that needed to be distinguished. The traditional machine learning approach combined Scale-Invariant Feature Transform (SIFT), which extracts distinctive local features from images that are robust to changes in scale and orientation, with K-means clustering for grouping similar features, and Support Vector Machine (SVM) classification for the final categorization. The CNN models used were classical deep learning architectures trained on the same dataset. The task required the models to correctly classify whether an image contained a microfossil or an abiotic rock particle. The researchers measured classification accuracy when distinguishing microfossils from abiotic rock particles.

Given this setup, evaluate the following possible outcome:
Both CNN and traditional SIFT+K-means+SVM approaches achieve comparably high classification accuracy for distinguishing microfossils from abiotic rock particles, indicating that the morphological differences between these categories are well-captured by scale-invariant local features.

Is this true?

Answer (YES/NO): NO